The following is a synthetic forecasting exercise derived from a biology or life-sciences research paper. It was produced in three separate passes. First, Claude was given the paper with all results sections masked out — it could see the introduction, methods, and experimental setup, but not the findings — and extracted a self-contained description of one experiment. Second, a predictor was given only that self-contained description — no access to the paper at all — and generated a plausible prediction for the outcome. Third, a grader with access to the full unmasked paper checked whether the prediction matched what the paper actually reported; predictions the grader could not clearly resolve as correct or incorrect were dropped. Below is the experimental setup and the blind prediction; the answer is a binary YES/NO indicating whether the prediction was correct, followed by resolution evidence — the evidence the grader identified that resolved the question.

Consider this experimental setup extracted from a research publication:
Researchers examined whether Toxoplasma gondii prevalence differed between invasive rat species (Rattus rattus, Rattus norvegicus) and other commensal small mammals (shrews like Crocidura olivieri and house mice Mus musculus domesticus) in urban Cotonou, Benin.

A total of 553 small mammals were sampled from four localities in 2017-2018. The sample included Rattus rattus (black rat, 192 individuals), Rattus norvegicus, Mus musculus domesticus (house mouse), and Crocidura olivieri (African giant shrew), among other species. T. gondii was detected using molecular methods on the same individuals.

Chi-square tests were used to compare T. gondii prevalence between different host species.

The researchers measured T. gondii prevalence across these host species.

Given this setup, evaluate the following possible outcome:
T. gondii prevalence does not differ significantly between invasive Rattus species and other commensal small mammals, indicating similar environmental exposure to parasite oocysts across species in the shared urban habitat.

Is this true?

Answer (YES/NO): NO